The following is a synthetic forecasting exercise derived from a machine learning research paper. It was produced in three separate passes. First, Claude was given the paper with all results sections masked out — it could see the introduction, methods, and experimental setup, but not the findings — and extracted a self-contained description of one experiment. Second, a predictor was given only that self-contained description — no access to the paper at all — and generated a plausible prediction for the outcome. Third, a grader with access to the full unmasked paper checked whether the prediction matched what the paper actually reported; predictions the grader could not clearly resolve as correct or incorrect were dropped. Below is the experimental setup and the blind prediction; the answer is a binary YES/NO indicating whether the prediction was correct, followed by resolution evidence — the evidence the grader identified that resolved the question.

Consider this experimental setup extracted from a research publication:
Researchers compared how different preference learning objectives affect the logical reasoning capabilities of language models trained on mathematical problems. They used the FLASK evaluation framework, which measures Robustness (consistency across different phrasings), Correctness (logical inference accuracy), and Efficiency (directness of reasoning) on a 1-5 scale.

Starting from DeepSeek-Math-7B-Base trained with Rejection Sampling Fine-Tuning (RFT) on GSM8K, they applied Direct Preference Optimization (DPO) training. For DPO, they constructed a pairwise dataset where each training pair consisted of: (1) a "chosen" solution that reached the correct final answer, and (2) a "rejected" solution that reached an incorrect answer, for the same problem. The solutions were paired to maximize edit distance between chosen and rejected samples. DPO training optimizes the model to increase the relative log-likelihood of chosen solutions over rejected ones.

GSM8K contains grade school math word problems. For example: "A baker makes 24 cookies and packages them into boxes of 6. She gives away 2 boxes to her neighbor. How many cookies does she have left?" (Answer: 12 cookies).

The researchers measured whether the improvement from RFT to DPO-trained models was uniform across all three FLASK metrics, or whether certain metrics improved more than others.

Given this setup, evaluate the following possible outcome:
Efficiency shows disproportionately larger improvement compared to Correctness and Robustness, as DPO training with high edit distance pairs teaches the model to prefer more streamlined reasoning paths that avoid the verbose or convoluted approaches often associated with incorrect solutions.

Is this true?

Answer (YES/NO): NO